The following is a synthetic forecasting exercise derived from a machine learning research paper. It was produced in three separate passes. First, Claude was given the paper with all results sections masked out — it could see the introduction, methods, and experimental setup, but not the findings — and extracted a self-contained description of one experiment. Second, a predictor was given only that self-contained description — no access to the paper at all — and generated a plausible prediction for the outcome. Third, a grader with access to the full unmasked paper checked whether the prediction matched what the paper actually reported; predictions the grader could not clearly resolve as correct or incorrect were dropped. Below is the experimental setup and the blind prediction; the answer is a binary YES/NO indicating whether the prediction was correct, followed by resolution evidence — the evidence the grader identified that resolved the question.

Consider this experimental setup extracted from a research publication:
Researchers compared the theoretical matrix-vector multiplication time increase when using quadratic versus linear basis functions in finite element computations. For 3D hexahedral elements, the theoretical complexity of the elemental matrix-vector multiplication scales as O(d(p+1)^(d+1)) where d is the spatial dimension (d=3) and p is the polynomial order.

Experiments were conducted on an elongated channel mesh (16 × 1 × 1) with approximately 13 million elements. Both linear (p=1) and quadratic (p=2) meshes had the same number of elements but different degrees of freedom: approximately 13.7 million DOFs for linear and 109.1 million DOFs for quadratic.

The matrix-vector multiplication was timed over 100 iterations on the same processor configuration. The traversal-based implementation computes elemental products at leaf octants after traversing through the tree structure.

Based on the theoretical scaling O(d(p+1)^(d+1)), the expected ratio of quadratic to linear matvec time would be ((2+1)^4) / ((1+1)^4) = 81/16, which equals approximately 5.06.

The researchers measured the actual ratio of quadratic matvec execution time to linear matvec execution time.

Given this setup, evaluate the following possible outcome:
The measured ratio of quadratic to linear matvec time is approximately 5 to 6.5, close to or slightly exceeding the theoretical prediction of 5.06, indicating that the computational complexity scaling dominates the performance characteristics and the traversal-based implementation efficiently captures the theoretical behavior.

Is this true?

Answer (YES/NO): NO